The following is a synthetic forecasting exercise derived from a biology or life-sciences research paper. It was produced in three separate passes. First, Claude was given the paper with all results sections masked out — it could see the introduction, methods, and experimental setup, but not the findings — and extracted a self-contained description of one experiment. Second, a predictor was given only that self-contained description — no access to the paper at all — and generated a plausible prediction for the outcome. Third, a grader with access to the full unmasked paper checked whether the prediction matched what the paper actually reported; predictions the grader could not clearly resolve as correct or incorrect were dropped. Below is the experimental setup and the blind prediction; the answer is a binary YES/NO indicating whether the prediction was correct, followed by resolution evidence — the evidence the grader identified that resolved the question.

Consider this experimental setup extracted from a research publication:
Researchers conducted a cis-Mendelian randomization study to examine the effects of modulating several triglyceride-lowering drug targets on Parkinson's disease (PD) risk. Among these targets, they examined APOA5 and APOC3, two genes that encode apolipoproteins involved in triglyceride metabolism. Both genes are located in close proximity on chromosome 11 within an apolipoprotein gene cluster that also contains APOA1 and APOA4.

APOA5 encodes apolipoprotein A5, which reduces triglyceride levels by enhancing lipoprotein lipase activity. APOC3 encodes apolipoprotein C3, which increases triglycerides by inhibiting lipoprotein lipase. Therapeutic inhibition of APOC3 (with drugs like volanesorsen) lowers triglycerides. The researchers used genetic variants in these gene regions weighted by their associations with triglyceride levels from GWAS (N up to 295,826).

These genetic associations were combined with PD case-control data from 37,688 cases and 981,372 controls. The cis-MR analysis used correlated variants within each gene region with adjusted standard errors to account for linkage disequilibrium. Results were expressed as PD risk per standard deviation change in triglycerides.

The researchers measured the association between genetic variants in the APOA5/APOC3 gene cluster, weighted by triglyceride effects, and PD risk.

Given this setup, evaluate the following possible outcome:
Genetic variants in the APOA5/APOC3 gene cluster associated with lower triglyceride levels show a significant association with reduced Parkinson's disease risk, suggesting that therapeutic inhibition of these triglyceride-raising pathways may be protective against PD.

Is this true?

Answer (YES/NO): YES